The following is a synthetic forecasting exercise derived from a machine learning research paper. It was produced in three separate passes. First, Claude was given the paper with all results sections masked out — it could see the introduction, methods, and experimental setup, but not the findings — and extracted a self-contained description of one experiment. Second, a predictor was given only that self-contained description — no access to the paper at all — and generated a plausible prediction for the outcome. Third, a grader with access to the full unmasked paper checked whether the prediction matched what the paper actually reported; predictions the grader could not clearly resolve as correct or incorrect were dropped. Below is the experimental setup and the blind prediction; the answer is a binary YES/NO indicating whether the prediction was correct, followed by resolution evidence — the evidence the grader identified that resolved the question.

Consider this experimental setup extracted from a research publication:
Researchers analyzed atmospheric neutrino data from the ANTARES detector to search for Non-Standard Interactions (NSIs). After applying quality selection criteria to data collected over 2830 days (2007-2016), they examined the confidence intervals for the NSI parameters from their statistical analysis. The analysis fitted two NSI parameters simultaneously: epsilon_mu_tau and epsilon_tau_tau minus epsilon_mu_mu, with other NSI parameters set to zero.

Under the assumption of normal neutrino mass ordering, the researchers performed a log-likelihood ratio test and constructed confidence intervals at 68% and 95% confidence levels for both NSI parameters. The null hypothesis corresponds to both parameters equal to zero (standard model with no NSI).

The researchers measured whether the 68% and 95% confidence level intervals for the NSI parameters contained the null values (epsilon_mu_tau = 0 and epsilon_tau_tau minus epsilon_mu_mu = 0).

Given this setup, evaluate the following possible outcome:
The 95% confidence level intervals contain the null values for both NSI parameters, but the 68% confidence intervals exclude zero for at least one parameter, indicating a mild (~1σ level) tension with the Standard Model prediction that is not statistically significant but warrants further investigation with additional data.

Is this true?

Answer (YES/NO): YES